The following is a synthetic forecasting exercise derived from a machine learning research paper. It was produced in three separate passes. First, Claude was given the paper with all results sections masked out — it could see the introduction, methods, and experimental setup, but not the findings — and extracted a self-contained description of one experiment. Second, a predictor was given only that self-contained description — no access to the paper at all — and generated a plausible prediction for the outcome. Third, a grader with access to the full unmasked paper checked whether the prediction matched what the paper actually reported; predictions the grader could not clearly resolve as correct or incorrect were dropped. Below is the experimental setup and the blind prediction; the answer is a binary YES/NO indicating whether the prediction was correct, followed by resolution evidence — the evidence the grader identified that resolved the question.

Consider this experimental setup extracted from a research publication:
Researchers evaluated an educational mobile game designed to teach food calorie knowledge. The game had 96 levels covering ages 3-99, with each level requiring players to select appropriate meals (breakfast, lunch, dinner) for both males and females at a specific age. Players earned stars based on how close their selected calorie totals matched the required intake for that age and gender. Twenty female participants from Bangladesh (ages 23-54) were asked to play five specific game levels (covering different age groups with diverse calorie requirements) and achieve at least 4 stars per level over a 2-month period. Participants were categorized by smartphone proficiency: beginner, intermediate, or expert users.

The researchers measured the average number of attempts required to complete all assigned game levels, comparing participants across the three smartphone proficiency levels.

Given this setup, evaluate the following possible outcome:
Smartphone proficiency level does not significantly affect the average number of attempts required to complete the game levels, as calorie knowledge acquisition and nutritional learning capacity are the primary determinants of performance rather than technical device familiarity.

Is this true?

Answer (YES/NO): NO